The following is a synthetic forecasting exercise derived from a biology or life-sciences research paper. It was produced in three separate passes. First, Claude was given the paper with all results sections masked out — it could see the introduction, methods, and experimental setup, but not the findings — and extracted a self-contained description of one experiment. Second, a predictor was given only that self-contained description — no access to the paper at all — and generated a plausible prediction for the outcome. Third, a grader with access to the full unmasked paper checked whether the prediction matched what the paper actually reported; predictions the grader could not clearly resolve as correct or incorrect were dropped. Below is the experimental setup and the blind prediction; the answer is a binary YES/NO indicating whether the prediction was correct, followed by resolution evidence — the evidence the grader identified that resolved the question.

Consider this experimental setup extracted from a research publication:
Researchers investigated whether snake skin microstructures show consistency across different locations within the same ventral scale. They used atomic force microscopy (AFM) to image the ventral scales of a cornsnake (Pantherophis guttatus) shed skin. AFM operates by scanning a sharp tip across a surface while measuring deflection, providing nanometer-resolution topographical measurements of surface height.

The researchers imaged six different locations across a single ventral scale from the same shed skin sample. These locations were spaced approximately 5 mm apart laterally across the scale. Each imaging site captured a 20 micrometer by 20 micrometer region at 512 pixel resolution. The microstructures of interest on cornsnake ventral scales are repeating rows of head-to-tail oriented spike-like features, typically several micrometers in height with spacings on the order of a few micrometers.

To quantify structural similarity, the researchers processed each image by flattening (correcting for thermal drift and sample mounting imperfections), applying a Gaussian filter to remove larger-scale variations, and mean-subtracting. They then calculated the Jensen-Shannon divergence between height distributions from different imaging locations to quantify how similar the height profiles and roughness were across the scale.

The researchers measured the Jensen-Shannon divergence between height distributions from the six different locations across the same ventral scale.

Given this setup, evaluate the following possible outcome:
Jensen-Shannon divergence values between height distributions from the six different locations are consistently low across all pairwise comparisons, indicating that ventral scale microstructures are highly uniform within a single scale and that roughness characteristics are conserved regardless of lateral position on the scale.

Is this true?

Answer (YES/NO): YES